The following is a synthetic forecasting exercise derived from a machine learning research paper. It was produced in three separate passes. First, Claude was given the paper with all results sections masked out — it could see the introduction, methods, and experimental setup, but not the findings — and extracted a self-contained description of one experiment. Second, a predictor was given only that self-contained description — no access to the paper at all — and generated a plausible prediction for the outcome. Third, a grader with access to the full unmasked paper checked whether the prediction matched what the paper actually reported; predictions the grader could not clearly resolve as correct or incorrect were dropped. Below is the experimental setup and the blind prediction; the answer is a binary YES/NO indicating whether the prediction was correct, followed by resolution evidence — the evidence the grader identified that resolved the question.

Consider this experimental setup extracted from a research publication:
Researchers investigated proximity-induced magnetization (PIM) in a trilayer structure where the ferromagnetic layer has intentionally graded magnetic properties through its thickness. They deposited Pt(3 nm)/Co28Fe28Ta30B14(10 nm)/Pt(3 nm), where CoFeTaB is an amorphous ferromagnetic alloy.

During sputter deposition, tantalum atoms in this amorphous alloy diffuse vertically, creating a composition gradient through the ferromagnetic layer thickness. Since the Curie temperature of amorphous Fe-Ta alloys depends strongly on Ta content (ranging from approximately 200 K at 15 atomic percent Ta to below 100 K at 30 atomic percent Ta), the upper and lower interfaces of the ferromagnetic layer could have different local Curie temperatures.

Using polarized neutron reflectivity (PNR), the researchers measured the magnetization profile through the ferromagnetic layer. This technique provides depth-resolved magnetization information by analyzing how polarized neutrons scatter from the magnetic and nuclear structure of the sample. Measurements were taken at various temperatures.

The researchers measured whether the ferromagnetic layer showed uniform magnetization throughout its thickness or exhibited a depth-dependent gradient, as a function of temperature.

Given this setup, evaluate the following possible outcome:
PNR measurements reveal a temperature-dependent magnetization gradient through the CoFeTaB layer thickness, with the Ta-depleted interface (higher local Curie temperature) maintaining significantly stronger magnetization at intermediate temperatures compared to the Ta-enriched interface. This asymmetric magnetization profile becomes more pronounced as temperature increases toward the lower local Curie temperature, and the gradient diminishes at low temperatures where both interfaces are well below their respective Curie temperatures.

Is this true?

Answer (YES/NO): YES